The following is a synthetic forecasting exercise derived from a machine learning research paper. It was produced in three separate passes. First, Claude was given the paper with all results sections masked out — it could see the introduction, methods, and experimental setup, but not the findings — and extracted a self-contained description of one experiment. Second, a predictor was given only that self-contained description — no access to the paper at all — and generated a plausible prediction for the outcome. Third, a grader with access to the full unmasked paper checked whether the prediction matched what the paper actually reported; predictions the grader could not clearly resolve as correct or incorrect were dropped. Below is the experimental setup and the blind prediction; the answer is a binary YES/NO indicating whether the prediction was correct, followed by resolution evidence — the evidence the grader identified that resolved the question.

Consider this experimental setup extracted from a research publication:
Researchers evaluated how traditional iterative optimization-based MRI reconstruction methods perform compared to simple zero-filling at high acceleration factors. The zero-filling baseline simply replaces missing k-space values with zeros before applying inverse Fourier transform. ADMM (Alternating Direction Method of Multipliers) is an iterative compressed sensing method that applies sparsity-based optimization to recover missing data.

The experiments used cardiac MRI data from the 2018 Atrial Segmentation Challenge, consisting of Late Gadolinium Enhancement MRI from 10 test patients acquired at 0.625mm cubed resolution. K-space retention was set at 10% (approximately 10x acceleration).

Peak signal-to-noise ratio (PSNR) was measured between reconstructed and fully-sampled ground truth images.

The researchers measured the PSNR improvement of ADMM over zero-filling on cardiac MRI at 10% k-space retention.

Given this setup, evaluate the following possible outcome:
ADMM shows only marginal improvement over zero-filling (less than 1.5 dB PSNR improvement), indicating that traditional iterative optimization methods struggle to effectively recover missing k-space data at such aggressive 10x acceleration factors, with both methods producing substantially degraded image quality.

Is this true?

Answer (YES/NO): YES